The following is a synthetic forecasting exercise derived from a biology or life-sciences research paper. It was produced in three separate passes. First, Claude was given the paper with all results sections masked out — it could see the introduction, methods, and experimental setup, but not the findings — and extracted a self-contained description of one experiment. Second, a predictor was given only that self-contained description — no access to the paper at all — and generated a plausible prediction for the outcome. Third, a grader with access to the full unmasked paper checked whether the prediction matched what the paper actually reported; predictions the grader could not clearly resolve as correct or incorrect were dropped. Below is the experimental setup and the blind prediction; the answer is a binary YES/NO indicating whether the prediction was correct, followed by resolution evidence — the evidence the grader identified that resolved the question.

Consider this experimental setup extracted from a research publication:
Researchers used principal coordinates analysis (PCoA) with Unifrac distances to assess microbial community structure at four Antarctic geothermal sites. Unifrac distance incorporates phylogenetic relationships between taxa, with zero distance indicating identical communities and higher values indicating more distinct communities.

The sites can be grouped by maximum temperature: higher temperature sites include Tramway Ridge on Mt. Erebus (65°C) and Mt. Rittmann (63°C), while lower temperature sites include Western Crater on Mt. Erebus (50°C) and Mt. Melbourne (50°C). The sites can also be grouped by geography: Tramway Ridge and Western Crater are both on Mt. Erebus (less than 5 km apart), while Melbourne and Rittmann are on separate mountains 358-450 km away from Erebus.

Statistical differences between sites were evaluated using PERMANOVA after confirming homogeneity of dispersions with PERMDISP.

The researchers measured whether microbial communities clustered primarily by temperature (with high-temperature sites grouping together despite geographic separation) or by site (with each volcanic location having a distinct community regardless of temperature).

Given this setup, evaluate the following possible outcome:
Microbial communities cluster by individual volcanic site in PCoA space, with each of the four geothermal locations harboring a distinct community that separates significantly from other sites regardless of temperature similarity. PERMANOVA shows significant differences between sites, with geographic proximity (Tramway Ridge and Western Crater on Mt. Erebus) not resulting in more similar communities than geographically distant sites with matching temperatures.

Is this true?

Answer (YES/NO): NO